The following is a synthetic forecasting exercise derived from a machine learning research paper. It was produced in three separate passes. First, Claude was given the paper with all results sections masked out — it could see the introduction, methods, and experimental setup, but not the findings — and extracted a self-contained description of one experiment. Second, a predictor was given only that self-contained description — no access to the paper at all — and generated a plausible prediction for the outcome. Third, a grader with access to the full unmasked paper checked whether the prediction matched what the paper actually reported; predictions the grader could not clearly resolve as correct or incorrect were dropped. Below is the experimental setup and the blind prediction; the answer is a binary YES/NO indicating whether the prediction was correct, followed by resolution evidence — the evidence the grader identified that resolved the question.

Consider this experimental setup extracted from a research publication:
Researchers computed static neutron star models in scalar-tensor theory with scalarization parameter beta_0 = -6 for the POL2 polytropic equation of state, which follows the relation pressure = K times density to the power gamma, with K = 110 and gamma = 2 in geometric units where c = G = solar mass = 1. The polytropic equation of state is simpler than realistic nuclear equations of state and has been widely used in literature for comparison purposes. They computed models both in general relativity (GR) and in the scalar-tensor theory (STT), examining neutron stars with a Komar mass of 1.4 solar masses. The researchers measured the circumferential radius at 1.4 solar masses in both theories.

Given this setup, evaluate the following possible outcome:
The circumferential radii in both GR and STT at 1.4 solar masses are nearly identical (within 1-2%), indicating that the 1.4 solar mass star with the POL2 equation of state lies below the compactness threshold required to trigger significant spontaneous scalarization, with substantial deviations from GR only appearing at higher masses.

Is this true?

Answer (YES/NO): NO